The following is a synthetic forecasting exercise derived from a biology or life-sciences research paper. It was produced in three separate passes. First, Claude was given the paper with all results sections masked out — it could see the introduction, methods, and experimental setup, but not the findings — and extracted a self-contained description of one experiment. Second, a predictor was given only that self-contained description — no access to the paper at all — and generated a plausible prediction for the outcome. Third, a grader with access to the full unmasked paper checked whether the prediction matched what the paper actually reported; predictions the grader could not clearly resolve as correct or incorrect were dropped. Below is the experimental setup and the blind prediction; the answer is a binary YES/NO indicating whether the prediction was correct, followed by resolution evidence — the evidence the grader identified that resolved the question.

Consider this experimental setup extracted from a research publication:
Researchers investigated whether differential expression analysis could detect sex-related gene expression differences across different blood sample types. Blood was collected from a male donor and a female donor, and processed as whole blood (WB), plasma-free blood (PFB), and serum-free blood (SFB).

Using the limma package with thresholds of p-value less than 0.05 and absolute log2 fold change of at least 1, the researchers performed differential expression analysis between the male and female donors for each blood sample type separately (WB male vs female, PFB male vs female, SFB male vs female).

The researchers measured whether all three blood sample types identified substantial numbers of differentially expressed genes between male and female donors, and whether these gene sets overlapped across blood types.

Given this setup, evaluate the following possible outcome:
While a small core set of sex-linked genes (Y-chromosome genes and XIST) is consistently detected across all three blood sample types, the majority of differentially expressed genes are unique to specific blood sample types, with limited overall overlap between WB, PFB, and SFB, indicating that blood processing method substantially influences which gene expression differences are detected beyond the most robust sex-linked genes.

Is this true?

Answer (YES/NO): NO